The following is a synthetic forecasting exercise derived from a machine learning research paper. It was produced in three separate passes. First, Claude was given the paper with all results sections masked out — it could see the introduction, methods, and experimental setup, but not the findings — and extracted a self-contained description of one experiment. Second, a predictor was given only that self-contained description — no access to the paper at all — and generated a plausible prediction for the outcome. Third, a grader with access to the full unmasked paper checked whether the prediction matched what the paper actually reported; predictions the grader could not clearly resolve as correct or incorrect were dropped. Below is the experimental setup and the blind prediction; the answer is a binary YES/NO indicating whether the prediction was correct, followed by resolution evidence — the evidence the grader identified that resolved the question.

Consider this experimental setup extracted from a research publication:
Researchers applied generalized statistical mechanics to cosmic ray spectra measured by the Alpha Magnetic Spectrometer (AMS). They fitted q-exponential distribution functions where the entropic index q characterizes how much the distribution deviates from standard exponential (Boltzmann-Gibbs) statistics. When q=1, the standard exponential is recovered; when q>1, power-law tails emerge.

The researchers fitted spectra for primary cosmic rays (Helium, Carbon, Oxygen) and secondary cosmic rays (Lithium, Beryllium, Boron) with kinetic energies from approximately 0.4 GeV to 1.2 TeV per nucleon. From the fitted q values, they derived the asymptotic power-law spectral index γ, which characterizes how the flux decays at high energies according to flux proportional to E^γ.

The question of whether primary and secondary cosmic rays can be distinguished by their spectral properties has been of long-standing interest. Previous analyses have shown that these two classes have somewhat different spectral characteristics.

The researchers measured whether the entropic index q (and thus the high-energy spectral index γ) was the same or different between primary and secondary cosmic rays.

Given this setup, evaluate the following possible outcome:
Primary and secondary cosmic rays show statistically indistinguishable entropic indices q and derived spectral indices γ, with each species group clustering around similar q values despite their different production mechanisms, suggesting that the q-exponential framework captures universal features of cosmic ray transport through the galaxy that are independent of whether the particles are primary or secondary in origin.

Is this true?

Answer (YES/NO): NO